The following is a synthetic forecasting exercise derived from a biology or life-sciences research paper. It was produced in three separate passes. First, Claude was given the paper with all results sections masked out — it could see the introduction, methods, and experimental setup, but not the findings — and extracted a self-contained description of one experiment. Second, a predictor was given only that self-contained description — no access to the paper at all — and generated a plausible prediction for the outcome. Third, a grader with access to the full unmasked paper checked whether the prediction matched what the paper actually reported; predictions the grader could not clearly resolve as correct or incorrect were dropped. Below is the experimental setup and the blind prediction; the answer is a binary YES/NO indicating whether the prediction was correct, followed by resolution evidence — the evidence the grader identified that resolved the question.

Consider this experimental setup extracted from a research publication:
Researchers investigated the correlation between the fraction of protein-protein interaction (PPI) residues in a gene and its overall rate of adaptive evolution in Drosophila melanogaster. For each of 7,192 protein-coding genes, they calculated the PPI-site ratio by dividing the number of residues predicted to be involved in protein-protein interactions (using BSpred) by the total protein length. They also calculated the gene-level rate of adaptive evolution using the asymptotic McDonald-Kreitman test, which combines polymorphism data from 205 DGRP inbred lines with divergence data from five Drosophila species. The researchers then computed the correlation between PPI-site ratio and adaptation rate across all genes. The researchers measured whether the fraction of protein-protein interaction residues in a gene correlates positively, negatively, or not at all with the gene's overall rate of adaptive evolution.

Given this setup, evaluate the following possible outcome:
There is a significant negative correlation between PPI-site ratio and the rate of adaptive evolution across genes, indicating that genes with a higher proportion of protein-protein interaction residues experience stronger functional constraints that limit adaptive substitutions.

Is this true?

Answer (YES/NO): NO